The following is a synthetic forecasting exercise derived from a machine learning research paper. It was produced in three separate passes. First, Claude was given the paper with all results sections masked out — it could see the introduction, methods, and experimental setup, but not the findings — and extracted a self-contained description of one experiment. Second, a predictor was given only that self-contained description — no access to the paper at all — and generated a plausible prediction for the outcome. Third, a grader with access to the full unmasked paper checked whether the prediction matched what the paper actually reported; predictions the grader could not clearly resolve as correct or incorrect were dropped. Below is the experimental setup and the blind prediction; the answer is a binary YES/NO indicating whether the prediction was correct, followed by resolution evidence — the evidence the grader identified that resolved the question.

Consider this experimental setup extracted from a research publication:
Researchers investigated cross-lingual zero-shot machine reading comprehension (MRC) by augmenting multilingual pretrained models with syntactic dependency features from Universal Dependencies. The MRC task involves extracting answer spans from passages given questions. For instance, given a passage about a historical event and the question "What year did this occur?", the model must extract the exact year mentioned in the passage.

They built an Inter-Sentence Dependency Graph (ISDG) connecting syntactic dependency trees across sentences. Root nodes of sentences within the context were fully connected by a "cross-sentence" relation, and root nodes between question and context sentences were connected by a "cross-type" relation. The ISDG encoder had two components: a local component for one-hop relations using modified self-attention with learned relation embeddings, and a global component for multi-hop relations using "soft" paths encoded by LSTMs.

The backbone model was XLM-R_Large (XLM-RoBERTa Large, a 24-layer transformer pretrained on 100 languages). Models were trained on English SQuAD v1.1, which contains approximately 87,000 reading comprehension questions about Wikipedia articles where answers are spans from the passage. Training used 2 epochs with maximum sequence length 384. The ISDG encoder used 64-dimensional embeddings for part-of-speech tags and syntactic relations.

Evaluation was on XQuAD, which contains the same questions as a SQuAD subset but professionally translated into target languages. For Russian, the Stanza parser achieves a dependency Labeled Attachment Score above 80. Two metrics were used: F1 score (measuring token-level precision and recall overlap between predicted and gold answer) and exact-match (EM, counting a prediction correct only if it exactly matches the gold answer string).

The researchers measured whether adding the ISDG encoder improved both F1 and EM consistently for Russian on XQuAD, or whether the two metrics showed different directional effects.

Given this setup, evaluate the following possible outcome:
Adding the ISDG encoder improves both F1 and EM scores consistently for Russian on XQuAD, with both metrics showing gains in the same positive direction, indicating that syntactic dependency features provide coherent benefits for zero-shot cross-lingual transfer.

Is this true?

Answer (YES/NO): NO